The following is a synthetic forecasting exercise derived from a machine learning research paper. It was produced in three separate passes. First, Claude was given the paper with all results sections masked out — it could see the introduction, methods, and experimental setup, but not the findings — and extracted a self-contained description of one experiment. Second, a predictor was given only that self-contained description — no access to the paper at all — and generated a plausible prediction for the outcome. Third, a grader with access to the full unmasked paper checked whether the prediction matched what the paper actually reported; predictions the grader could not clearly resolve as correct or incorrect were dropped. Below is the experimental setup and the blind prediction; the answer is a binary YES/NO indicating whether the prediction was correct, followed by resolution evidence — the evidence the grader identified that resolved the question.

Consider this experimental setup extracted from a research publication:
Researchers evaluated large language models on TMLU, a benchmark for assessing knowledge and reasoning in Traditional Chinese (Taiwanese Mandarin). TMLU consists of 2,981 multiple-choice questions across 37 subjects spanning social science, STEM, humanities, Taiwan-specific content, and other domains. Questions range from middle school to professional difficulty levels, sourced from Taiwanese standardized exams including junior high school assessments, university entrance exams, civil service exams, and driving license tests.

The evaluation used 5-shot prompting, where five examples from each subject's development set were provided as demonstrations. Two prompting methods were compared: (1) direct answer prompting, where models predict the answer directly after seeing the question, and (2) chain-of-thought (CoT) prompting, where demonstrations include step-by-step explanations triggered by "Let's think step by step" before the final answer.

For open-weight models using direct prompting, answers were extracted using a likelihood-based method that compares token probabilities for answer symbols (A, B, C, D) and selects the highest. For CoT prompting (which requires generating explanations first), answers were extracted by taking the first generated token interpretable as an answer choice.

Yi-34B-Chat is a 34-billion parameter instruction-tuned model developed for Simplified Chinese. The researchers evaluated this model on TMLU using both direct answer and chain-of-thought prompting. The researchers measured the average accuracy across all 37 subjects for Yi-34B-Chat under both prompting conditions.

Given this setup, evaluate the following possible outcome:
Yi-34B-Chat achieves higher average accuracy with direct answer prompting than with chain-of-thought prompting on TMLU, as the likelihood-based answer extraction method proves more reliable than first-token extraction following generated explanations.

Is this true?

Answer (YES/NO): YES